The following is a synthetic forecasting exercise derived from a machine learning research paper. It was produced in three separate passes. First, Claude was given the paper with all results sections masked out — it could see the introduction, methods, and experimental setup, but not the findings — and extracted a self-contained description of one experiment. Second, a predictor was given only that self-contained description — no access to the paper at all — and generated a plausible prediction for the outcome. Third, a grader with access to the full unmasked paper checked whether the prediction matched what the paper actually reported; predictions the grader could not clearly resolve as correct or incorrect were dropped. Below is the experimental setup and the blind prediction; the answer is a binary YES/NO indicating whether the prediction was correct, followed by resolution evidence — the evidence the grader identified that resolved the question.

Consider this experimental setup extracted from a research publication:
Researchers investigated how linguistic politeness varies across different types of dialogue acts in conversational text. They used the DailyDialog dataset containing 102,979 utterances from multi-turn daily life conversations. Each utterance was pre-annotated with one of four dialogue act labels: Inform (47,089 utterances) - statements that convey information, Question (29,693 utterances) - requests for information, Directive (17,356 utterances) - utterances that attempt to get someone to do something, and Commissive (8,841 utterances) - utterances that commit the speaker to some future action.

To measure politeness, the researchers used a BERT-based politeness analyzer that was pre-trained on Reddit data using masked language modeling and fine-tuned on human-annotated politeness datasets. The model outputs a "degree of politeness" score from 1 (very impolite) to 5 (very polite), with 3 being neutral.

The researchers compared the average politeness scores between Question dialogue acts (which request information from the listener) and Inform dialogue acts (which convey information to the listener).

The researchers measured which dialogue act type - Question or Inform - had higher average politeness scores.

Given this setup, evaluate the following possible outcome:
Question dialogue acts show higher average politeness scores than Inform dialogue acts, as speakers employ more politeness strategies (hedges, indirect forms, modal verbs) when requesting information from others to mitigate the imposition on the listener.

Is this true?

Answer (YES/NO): NO